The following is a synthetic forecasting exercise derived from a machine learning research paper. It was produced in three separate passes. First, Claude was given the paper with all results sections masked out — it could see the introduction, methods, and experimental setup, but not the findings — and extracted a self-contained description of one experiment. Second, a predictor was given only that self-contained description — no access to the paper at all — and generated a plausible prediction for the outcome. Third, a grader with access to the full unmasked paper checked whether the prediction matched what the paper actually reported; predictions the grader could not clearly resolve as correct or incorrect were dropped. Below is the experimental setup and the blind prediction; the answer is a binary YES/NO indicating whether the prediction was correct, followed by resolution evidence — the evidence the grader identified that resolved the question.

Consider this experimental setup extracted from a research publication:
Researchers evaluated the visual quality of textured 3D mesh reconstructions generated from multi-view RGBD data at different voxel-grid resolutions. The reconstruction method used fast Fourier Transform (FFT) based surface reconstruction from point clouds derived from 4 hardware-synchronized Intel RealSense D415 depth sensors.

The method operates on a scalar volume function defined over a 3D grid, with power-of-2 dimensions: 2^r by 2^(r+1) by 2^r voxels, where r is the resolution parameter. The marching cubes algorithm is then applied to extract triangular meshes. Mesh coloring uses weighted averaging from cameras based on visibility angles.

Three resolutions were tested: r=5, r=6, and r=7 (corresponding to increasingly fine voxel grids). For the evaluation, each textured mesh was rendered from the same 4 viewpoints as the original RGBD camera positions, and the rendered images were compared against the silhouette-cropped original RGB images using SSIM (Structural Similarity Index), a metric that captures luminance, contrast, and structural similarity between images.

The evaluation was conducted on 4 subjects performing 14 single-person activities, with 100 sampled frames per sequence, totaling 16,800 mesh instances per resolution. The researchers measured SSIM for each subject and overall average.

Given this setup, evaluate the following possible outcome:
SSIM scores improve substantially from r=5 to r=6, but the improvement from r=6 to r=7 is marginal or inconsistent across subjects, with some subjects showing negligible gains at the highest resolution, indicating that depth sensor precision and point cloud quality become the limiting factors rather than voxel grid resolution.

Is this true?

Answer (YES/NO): NO